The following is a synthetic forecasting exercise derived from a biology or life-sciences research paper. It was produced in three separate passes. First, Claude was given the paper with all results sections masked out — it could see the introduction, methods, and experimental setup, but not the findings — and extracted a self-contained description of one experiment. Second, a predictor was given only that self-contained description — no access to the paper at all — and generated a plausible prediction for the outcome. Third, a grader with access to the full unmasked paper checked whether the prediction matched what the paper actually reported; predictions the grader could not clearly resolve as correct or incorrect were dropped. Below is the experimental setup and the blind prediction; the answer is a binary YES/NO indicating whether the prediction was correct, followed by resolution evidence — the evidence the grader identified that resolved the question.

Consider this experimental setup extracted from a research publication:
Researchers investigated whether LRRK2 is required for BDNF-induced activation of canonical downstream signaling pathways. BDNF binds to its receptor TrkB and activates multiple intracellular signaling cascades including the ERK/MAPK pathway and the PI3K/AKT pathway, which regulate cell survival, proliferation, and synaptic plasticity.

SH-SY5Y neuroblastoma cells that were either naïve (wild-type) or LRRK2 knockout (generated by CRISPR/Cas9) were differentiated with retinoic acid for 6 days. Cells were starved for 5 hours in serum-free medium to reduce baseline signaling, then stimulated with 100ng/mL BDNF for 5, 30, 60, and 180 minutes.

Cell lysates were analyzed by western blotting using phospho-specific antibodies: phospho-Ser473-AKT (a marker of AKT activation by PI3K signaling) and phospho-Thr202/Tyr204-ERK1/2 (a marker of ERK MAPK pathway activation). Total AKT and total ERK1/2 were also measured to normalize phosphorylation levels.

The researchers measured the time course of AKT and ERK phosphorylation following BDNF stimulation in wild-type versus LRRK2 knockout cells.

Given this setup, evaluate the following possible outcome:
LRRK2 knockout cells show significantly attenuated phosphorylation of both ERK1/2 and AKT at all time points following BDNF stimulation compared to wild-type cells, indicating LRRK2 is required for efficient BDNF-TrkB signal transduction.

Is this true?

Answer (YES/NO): YES